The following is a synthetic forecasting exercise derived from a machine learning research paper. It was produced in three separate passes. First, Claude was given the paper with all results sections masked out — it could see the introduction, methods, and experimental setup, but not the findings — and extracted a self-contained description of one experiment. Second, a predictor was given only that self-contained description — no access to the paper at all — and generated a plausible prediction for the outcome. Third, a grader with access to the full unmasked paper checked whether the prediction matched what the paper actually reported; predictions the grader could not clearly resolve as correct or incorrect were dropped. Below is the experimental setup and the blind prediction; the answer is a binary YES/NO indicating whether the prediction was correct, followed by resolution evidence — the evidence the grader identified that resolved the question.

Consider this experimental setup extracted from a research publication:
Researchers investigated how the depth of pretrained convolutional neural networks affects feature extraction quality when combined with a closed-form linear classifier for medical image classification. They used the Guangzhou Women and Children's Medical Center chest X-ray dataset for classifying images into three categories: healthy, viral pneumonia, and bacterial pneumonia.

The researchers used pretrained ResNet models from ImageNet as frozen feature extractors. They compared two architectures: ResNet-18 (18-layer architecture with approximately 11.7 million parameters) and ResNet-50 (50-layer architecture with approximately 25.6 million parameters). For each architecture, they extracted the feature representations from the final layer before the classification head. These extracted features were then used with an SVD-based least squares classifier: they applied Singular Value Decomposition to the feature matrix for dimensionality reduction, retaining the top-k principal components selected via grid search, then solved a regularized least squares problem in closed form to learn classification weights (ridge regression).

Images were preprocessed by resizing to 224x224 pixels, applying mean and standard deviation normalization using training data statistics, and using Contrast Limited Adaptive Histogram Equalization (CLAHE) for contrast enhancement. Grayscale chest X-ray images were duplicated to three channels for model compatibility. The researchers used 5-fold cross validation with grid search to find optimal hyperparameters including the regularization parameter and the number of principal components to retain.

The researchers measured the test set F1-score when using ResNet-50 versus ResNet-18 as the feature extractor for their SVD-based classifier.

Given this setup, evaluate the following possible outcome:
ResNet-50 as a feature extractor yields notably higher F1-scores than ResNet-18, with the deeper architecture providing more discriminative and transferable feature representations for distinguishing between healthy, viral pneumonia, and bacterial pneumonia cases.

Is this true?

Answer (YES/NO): NO